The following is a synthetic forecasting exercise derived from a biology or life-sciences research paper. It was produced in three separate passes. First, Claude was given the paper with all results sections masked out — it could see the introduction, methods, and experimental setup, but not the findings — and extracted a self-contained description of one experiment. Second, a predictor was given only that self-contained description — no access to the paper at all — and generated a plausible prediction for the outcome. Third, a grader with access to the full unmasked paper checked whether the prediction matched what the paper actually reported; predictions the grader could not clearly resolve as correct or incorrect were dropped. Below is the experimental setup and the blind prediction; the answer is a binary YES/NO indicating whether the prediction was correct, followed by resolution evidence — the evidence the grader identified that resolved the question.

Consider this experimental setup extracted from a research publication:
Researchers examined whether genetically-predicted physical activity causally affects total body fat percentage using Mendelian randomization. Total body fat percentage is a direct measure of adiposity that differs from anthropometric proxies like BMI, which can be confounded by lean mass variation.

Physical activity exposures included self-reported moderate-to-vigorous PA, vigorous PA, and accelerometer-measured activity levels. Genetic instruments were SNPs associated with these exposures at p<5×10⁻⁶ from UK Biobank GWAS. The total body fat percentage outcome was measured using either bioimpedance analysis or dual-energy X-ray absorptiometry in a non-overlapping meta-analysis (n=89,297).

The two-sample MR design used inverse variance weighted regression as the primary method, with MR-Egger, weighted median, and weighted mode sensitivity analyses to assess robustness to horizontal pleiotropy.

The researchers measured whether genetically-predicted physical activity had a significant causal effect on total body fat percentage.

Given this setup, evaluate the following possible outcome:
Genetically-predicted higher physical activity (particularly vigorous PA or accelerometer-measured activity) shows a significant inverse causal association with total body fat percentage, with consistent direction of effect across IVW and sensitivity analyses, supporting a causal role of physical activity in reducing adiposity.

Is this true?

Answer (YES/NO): NO